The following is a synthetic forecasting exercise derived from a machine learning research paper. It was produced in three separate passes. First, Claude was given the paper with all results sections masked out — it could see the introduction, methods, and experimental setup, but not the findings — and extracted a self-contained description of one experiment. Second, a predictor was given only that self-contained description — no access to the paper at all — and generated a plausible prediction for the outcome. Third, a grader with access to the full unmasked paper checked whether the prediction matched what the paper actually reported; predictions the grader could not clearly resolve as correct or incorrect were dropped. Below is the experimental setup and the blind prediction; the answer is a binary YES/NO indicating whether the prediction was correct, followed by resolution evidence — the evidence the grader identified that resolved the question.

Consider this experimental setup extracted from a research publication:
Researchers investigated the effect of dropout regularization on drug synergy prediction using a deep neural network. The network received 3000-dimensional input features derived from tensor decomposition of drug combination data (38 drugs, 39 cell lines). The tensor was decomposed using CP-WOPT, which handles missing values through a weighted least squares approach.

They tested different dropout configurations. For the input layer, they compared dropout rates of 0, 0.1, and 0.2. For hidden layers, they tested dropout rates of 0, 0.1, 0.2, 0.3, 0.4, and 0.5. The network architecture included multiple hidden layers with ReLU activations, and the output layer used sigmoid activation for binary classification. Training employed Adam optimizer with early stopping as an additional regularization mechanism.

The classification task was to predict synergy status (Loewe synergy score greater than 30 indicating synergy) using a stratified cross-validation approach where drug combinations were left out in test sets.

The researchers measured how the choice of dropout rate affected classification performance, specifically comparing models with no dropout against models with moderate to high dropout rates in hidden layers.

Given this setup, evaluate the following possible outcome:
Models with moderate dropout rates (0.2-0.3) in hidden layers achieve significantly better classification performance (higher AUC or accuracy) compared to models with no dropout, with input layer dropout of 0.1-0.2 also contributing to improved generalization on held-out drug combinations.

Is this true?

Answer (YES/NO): NO